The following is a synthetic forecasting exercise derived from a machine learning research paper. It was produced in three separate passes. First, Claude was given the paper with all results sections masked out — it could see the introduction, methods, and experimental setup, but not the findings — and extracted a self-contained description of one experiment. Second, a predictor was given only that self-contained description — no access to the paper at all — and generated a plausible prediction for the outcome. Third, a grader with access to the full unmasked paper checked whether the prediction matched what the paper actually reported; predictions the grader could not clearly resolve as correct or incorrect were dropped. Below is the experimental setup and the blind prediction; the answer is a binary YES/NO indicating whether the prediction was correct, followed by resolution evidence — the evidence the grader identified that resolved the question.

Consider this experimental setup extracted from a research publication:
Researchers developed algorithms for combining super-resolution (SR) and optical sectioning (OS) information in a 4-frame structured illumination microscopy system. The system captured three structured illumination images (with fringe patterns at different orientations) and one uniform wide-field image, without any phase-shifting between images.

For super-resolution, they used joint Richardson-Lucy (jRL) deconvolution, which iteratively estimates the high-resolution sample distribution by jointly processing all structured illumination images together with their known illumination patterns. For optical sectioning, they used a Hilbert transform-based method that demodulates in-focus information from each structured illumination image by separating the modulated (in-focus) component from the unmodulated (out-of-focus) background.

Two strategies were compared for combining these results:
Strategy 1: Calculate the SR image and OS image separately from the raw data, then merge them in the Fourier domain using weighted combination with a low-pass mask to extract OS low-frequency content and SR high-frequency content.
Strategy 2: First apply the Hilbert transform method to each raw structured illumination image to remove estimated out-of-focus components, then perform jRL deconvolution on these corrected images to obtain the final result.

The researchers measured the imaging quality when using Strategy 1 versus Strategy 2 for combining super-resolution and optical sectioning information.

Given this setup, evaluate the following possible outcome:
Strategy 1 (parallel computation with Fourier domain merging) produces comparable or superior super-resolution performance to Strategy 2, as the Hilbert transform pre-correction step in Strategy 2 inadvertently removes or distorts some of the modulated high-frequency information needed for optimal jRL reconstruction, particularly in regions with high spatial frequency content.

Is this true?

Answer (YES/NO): NO